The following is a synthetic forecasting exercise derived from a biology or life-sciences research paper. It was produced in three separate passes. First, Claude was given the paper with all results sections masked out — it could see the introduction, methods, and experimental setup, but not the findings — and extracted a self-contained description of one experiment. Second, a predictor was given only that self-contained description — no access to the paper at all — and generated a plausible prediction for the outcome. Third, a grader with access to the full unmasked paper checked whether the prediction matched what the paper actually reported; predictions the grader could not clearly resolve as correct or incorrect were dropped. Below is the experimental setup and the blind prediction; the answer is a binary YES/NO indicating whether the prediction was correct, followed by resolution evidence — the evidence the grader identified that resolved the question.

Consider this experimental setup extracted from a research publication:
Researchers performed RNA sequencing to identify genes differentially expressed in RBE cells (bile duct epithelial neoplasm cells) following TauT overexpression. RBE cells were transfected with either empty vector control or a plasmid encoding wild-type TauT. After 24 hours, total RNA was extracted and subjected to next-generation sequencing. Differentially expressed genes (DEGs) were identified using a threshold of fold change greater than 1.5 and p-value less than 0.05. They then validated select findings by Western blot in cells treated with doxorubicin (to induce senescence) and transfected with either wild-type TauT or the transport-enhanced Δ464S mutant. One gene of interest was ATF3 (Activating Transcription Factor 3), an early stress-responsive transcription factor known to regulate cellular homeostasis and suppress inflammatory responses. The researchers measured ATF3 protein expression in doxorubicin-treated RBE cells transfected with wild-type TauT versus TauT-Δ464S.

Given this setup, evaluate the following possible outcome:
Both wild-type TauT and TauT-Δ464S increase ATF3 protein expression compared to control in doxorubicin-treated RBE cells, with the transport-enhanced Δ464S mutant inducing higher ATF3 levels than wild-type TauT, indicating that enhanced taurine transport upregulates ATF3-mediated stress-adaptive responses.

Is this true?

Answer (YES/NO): YES